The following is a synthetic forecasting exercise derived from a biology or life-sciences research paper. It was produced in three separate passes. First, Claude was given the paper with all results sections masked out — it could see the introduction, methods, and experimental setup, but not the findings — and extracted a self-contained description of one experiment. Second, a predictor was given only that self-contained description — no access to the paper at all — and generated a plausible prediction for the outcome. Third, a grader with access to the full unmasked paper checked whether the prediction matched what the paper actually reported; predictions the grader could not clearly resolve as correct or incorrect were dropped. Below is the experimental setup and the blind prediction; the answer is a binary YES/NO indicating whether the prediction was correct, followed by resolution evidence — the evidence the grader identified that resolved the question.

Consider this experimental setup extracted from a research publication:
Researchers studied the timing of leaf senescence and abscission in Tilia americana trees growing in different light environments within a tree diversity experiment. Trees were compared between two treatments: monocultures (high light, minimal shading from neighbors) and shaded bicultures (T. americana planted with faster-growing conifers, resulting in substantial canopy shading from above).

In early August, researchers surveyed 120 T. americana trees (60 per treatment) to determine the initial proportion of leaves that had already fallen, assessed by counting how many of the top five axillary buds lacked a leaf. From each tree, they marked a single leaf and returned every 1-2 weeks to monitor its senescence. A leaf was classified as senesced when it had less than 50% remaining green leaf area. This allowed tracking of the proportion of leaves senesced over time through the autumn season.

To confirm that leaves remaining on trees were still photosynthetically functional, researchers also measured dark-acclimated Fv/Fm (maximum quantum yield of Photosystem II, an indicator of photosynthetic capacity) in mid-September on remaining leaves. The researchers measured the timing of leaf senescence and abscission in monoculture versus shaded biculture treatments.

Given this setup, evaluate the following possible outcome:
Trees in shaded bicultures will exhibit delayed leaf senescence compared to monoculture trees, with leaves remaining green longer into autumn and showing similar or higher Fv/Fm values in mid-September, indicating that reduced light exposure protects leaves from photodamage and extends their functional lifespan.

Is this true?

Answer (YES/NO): YES